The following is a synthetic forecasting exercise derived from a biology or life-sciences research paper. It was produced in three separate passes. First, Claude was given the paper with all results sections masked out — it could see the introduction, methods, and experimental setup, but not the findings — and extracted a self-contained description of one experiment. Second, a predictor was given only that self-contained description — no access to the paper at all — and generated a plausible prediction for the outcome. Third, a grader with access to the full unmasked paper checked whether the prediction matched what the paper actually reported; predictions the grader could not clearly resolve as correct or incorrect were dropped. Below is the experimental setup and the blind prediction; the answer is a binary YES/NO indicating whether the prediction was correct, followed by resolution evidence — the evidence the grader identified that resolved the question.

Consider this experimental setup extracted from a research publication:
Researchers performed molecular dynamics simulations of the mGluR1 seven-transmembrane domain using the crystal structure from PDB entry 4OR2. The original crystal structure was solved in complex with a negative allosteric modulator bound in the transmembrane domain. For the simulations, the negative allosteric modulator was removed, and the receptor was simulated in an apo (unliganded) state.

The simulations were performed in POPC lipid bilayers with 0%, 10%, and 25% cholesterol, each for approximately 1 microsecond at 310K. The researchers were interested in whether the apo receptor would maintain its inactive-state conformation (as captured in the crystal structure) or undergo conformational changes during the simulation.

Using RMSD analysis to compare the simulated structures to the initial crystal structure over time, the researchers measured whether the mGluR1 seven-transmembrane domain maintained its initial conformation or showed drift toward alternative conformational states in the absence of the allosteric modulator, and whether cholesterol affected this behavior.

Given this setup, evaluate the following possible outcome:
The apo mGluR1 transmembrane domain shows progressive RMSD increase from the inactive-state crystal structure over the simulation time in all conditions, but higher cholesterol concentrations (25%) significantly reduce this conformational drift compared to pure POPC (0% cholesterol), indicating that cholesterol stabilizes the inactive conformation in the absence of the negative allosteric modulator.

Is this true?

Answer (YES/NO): NO